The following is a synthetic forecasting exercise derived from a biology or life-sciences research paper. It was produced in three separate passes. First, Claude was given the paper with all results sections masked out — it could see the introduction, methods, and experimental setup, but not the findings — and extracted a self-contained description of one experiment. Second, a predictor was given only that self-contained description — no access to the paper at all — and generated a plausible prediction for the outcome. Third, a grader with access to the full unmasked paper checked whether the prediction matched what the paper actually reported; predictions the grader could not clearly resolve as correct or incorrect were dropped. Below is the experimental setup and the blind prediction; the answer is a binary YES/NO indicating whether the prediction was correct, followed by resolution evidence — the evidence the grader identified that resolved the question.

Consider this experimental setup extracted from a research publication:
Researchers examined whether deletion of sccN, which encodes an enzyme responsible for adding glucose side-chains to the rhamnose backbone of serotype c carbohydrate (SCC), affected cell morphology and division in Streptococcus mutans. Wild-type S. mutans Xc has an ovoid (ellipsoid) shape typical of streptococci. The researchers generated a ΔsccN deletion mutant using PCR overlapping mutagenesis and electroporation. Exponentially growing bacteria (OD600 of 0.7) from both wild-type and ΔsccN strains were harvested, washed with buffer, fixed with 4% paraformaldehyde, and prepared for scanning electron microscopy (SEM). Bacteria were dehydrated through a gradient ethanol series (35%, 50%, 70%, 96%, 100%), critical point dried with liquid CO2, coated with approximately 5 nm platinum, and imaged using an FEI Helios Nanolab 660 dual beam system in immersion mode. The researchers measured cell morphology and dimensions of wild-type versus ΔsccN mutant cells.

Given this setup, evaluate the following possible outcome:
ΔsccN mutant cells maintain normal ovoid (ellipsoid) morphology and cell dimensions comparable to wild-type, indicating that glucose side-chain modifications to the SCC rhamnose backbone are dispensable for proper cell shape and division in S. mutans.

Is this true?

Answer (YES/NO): NO